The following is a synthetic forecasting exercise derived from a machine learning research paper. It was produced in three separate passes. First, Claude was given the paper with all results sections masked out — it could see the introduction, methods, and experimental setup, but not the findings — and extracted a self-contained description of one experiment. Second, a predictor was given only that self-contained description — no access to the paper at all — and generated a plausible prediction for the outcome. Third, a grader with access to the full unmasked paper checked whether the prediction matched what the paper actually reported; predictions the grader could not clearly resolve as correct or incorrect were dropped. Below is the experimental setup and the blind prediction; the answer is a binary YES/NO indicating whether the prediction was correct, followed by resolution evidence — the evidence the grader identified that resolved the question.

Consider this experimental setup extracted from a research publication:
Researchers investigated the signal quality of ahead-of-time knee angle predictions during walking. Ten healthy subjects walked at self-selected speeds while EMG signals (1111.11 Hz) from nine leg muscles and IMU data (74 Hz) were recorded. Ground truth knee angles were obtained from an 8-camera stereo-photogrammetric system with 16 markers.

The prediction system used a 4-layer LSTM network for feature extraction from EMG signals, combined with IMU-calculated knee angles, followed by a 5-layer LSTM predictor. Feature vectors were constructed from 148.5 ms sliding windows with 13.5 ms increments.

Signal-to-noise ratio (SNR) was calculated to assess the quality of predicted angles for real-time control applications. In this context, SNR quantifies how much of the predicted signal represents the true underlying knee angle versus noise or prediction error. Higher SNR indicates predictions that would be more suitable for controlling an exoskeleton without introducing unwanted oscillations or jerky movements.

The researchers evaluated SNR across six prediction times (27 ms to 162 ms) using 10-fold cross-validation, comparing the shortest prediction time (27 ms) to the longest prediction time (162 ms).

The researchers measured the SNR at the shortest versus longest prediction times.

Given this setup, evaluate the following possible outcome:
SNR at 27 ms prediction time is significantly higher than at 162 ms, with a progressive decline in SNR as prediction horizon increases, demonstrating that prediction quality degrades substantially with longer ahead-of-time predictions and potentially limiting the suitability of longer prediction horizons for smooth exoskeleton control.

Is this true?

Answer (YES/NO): NO